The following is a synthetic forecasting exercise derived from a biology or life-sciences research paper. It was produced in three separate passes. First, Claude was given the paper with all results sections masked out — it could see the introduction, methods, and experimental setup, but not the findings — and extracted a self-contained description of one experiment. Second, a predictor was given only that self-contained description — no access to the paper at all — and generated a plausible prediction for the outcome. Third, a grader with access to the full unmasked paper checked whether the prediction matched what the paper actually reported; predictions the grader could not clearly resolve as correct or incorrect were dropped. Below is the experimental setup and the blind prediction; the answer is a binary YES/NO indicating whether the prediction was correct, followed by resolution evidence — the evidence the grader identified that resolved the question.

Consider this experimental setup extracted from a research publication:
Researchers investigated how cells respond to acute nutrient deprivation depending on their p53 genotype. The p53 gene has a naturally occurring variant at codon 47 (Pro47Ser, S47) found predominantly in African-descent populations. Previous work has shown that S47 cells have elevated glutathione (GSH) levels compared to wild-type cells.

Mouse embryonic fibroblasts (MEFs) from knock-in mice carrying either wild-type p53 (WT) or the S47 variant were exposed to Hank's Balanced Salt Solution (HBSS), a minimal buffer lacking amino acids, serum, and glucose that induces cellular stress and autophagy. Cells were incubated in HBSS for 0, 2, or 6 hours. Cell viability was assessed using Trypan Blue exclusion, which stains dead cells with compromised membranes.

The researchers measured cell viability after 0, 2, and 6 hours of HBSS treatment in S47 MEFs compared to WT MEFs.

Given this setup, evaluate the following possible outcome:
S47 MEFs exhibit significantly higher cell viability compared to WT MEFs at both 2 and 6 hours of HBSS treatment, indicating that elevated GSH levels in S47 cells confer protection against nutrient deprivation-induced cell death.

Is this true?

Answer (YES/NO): NO